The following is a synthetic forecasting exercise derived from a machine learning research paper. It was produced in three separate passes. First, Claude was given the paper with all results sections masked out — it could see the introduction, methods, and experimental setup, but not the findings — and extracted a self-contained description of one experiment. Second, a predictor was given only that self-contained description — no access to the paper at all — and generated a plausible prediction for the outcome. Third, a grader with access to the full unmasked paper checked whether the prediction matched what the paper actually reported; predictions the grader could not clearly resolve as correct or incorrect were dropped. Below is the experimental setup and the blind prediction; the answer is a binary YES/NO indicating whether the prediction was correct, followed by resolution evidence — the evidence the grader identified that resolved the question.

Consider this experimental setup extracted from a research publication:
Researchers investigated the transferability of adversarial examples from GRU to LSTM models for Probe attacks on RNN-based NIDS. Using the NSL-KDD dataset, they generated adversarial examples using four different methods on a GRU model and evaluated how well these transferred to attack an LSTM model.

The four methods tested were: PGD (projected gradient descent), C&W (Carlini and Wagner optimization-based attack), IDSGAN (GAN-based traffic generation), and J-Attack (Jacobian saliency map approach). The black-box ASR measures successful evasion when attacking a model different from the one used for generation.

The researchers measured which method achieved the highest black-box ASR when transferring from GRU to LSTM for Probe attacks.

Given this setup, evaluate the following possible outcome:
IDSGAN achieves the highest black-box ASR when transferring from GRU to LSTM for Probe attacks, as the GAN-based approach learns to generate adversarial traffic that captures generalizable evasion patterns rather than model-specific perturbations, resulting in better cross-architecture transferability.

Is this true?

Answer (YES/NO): NO